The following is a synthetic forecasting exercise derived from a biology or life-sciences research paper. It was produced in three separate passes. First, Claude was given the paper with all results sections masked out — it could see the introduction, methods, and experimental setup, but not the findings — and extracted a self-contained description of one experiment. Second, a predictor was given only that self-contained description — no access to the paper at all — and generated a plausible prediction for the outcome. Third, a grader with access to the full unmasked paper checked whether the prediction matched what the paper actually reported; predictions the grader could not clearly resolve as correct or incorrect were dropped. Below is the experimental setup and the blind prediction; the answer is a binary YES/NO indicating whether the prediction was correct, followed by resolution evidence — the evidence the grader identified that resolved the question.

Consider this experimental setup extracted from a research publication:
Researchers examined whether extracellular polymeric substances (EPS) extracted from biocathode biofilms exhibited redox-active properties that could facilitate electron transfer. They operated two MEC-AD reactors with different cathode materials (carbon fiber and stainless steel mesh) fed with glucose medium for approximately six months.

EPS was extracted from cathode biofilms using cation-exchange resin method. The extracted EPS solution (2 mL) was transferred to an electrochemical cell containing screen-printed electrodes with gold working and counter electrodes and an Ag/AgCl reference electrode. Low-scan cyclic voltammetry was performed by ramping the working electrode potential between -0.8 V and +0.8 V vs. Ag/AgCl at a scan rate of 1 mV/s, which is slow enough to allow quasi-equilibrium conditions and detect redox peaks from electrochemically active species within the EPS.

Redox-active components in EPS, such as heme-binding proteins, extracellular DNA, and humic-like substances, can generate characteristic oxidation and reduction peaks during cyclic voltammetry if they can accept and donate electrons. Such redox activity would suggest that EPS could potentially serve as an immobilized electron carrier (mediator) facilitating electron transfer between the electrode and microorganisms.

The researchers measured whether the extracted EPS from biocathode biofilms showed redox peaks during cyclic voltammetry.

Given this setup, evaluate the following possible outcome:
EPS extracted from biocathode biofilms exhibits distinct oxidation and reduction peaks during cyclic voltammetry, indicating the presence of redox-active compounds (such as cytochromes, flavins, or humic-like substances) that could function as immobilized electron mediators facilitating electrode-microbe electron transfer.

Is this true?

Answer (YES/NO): YES